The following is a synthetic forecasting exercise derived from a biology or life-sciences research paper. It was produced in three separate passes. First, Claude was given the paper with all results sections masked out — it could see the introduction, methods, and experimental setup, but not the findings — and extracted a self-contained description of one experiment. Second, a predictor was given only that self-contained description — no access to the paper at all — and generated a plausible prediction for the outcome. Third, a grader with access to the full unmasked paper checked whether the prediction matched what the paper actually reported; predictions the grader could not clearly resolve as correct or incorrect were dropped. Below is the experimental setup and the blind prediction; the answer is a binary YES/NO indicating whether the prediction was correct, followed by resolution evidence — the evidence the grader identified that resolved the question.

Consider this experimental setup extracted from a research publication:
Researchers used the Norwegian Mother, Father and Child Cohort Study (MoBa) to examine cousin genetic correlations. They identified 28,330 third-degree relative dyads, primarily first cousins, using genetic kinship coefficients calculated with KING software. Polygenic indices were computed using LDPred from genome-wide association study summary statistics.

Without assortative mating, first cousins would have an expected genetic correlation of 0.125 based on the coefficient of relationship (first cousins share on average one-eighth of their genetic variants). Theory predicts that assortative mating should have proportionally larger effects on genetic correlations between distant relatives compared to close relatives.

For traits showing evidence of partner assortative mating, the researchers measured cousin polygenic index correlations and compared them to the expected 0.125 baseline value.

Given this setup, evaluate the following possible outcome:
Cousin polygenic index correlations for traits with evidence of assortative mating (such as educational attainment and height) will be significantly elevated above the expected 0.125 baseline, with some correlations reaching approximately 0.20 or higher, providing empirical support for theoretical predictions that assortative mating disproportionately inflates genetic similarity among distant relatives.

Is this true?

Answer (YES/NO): YES